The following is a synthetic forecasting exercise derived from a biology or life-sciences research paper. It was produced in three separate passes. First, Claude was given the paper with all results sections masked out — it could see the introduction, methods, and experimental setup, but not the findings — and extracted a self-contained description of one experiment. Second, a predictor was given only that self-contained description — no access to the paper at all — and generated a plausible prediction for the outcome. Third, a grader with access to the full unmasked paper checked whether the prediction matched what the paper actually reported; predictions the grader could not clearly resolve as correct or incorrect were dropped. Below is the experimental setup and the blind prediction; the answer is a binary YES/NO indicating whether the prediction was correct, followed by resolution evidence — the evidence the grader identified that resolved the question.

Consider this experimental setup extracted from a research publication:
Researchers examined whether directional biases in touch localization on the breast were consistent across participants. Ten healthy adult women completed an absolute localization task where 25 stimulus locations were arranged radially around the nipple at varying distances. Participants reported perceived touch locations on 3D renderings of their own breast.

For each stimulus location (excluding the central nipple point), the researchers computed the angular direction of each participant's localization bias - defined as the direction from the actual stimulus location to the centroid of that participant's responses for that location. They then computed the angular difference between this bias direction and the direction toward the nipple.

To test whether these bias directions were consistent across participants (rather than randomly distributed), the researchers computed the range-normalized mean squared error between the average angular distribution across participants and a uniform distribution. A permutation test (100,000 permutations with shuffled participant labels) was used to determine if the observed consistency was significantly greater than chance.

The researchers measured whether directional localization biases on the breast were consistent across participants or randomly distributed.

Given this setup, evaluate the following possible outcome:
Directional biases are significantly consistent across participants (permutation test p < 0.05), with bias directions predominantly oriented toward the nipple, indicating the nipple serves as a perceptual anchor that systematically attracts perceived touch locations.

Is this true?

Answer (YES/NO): YES